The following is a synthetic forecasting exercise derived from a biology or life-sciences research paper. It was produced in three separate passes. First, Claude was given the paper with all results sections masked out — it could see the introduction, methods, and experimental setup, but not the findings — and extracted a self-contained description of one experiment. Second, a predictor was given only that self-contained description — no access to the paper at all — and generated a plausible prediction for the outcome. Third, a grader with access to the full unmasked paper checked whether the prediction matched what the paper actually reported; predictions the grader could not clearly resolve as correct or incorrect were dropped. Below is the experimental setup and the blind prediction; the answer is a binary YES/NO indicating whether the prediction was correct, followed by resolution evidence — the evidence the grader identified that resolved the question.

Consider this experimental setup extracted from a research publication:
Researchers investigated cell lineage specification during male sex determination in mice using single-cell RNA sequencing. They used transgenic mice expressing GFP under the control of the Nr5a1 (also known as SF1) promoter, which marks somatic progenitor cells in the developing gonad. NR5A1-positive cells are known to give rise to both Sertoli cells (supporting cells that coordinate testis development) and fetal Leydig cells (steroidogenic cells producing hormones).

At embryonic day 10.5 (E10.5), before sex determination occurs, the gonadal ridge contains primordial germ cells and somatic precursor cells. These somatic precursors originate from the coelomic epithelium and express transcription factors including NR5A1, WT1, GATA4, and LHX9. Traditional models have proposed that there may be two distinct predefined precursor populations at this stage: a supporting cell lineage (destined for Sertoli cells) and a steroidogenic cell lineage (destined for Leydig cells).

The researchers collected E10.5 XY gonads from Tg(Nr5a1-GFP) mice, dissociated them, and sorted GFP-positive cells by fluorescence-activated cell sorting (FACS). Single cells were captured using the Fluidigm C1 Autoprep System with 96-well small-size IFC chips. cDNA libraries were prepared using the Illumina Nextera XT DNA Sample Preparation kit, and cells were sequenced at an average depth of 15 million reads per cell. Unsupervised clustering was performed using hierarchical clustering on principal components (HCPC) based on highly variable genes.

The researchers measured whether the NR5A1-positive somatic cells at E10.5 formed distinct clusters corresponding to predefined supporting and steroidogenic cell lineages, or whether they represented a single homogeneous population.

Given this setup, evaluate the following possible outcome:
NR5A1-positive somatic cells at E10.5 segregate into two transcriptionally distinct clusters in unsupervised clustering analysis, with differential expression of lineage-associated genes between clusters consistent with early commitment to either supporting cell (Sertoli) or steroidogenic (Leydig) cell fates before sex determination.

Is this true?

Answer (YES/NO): NO